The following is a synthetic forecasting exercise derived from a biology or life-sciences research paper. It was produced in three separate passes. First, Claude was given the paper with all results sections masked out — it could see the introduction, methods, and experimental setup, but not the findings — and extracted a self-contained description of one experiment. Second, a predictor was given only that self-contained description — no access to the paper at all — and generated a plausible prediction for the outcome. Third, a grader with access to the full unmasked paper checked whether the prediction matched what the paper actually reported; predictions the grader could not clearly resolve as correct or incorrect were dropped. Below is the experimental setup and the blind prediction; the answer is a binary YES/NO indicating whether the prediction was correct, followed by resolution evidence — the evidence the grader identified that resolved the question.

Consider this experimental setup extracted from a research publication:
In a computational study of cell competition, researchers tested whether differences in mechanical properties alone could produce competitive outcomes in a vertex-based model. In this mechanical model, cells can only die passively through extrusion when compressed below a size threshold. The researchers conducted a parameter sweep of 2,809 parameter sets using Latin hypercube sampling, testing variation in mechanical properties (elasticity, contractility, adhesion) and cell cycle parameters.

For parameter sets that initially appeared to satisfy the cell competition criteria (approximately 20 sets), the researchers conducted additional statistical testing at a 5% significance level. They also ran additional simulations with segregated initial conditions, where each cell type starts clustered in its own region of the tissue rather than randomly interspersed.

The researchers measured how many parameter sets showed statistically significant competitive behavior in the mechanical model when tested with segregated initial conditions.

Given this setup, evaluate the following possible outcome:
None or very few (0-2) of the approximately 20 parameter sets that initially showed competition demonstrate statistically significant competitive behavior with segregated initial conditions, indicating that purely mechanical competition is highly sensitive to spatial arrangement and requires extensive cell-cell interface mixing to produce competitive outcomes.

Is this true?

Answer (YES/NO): YES